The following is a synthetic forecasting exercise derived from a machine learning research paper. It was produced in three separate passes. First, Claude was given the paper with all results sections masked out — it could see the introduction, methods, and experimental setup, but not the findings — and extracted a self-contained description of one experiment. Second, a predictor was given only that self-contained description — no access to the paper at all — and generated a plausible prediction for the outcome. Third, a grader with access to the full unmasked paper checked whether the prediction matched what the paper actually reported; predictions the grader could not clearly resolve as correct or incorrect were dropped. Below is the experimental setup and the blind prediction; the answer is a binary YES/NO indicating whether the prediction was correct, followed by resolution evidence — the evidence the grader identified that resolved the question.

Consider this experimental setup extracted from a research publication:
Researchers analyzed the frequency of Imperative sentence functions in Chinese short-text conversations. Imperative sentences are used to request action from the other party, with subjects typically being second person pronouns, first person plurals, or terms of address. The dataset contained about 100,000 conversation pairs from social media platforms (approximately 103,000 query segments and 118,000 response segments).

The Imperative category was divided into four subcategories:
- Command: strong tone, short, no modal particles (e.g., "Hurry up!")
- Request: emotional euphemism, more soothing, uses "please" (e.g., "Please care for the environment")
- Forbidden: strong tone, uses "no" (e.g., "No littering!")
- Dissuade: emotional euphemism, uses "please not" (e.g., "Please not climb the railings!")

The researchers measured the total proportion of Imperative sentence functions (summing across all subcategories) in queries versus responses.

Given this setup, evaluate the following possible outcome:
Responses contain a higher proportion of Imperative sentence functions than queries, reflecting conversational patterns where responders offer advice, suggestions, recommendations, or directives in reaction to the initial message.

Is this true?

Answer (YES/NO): NO